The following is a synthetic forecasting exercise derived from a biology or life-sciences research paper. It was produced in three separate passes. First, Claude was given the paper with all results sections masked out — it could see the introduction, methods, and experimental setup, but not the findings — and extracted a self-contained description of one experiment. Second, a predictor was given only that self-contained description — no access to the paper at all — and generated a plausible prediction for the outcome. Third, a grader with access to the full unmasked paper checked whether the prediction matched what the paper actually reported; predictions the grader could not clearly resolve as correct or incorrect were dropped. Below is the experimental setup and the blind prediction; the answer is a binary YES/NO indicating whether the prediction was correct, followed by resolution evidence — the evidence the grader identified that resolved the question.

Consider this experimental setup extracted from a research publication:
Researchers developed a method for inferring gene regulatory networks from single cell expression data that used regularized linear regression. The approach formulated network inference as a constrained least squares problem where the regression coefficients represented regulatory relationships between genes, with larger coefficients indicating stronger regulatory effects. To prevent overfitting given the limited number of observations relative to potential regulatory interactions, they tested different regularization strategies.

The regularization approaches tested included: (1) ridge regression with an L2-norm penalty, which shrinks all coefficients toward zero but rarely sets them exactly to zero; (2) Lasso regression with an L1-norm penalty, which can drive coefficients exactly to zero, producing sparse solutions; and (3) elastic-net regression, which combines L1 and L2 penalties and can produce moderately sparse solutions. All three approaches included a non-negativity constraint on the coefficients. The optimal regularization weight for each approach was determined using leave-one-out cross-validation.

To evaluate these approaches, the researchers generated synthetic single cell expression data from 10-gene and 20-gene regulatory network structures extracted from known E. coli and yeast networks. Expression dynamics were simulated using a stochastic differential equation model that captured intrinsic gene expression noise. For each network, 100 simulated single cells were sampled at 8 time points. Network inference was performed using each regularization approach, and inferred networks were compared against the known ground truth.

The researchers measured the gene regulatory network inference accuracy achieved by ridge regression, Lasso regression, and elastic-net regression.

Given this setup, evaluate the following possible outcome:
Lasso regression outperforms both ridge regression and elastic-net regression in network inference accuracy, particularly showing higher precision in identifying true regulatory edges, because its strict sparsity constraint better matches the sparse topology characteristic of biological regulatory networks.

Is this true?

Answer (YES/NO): NO